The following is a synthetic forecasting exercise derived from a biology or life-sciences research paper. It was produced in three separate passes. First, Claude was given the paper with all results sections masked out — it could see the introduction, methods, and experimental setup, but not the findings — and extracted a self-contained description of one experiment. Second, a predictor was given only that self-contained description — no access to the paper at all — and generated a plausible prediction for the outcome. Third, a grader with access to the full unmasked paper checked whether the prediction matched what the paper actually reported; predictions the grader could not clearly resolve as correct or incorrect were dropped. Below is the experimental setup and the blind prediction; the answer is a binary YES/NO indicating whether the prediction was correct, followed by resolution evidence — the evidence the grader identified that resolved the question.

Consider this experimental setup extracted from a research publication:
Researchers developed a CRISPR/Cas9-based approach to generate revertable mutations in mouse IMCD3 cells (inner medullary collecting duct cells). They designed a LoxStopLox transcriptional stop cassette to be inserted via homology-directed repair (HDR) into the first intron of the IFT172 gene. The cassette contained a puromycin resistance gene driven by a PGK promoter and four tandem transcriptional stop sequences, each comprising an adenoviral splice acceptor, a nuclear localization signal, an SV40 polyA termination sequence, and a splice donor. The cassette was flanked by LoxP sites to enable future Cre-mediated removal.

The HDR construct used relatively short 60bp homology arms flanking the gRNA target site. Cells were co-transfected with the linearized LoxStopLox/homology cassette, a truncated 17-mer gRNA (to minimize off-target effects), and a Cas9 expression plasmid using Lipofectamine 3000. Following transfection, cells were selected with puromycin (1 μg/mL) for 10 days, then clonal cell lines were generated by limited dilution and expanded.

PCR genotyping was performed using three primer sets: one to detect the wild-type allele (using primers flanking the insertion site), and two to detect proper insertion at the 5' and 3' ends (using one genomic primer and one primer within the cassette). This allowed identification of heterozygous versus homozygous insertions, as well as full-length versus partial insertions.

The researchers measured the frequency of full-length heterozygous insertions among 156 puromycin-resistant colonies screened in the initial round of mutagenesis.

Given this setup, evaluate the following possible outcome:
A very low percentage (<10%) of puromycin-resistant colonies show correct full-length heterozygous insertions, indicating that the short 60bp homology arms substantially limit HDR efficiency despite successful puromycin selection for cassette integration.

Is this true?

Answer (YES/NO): YES